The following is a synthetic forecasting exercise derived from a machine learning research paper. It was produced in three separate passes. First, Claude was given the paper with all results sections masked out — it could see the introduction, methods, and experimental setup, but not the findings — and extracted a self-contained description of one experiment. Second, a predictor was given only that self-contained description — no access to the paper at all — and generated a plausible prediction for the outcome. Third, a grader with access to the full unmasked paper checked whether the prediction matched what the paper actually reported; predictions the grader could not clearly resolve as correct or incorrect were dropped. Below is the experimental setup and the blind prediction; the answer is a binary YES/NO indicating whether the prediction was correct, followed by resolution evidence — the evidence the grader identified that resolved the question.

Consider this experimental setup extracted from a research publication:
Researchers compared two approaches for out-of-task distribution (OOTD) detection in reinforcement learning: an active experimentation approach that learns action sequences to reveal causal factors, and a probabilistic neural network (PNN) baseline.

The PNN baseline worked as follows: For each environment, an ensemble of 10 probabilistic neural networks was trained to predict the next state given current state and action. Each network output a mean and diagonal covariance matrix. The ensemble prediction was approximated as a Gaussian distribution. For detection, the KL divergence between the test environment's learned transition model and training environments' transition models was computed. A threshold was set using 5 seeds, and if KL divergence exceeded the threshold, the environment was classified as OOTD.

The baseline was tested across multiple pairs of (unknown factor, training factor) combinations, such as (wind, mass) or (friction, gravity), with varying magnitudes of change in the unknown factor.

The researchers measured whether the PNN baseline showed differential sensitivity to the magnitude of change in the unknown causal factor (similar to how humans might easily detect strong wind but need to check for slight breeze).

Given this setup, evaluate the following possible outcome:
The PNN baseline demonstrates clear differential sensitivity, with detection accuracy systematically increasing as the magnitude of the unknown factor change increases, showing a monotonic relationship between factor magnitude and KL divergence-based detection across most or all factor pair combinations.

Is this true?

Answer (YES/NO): NO